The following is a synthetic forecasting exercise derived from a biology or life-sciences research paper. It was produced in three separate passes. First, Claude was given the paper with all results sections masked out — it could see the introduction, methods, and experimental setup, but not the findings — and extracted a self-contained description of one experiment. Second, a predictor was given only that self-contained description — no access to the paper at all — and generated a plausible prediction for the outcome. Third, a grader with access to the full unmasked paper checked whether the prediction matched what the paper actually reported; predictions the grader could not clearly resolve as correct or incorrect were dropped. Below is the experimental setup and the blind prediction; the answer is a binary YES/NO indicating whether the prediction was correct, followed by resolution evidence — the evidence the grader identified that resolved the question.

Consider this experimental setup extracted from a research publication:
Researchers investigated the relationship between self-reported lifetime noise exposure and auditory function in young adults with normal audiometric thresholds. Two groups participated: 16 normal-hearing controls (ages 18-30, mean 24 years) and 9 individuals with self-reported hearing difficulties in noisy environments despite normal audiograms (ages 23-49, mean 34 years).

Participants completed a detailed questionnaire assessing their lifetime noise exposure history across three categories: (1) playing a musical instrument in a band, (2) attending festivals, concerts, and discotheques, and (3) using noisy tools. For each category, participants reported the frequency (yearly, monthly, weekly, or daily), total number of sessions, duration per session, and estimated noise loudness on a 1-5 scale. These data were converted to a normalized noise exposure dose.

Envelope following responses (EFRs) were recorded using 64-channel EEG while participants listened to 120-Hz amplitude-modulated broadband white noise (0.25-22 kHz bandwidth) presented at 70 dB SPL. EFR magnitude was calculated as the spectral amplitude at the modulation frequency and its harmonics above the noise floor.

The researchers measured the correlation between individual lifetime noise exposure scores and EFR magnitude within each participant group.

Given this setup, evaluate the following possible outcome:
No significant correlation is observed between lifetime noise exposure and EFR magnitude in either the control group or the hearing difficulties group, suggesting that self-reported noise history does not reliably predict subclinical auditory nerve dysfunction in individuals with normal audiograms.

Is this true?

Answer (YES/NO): YES